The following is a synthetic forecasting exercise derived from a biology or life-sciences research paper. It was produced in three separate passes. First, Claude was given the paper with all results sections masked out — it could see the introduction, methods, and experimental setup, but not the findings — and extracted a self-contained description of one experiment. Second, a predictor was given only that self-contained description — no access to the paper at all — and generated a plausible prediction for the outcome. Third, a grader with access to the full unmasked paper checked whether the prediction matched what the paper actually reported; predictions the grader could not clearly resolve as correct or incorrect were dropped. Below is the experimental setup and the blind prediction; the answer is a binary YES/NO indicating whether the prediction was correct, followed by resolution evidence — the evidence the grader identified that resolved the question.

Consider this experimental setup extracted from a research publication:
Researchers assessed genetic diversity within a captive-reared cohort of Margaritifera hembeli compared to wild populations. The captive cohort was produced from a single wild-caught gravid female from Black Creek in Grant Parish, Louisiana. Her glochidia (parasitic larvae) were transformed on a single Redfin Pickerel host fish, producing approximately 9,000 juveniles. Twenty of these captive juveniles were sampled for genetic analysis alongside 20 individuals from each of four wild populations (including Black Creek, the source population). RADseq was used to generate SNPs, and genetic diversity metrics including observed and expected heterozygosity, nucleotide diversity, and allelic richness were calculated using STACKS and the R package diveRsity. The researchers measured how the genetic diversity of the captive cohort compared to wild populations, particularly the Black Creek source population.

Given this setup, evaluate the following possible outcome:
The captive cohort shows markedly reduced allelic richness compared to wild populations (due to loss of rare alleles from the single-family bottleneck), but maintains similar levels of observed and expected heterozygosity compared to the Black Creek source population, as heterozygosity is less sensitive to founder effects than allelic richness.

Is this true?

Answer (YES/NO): NO